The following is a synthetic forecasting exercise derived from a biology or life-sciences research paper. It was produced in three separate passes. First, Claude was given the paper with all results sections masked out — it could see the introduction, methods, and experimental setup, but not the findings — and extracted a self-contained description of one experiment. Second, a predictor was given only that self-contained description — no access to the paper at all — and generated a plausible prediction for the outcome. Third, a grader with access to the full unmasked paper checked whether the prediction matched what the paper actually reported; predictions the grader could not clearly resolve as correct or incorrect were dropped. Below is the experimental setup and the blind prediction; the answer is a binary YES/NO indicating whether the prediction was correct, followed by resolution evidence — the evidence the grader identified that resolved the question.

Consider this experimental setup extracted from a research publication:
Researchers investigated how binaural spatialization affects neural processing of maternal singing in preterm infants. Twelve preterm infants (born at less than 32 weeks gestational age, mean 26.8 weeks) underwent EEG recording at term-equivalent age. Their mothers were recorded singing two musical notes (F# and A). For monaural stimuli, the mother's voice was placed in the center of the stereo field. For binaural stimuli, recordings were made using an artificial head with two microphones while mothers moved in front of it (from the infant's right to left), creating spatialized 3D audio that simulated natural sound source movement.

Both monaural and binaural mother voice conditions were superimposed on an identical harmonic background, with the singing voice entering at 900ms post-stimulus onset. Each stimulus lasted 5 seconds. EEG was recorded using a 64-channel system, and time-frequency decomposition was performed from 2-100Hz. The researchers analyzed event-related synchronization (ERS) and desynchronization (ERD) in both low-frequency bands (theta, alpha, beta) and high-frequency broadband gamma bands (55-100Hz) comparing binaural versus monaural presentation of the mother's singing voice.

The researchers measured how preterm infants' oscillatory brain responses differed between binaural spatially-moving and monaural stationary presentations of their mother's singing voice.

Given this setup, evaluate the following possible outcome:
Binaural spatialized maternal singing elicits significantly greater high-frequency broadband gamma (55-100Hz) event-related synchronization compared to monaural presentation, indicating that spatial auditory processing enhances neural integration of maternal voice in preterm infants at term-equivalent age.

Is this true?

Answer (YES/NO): YES